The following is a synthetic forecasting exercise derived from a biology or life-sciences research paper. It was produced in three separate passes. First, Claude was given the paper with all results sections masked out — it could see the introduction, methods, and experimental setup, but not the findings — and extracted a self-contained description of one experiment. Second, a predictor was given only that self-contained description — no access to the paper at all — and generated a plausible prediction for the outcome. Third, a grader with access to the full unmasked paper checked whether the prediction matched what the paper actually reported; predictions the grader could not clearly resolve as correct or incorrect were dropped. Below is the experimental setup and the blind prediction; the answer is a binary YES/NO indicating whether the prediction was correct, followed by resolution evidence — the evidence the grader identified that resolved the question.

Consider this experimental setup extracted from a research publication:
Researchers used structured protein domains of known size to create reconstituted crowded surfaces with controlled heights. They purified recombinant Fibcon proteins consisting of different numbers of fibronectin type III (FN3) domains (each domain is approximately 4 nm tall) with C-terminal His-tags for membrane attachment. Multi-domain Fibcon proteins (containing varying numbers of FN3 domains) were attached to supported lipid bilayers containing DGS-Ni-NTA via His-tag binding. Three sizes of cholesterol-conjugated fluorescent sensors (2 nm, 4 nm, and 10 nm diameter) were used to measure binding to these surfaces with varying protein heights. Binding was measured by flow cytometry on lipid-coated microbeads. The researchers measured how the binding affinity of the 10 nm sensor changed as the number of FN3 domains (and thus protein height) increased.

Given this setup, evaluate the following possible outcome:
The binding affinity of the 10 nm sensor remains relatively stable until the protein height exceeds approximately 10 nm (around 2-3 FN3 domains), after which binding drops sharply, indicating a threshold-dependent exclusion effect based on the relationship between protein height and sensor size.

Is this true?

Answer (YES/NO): NO